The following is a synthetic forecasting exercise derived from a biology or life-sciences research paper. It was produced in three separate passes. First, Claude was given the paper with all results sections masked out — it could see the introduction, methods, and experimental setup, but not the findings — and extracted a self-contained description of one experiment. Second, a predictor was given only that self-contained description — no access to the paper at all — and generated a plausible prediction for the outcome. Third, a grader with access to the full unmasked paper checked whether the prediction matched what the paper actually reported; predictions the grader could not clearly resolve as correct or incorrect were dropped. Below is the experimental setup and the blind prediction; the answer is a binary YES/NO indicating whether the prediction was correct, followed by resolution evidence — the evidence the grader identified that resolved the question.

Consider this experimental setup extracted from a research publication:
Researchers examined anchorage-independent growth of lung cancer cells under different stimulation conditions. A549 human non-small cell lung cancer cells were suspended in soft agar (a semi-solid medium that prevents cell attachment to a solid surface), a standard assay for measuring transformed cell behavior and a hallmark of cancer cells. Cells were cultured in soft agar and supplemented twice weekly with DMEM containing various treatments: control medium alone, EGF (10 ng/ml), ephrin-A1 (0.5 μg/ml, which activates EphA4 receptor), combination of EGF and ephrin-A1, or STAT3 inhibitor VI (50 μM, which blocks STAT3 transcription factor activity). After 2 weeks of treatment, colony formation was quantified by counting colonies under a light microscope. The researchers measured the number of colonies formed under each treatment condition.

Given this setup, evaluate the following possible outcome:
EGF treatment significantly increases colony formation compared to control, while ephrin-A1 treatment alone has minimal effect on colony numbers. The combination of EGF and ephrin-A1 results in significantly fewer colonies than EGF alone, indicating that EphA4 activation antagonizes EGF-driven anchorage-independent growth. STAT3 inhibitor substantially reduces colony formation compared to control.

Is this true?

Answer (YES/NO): NO